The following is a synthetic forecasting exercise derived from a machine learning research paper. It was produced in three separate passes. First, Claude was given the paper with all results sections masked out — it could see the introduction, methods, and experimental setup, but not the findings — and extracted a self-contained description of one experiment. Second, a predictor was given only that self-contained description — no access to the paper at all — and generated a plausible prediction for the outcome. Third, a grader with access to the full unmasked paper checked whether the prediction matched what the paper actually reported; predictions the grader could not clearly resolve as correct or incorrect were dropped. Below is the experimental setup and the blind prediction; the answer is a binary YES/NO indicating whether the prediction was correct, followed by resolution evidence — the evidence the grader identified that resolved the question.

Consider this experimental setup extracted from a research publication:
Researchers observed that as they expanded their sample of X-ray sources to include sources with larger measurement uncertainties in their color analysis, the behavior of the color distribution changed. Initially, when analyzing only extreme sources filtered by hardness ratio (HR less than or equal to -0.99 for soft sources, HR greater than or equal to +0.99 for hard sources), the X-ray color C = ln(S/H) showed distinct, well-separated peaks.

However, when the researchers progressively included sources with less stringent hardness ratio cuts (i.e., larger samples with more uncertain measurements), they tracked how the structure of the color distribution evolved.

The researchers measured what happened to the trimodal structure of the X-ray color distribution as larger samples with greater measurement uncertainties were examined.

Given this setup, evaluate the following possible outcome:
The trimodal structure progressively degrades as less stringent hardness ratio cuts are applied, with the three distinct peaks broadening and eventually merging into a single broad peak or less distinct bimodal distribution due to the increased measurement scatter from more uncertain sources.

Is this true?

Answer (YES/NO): NO